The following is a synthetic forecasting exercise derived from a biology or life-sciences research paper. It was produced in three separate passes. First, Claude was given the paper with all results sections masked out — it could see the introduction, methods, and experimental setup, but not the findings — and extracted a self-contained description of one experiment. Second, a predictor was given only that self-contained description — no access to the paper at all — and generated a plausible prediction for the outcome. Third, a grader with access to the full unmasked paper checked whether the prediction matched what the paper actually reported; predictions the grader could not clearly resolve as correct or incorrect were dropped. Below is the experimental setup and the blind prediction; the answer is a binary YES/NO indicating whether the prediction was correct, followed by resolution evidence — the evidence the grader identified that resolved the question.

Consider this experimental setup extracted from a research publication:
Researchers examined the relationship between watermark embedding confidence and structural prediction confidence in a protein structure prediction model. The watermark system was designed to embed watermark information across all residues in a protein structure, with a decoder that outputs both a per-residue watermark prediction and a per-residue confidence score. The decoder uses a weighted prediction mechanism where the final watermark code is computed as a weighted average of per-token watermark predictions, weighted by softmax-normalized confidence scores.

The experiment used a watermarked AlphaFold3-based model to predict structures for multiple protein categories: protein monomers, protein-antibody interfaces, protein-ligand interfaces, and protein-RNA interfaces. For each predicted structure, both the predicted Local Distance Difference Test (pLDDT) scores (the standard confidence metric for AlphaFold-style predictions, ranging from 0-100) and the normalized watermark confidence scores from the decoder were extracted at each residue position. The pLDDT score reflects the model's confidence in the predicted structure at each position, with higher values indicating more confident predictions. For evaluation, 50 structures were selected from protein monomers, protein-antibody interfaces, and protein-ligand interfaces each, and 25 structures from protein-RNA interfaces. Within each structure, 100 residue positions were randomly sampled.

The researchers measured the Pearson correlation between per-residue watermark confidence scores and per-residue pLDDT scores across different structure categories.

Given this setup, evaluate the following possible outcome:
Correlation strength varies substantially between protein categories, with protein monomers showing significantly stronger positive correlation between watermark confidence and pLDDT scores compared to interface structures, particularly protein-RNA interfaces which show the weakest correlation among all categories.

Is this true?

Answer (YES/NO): NO